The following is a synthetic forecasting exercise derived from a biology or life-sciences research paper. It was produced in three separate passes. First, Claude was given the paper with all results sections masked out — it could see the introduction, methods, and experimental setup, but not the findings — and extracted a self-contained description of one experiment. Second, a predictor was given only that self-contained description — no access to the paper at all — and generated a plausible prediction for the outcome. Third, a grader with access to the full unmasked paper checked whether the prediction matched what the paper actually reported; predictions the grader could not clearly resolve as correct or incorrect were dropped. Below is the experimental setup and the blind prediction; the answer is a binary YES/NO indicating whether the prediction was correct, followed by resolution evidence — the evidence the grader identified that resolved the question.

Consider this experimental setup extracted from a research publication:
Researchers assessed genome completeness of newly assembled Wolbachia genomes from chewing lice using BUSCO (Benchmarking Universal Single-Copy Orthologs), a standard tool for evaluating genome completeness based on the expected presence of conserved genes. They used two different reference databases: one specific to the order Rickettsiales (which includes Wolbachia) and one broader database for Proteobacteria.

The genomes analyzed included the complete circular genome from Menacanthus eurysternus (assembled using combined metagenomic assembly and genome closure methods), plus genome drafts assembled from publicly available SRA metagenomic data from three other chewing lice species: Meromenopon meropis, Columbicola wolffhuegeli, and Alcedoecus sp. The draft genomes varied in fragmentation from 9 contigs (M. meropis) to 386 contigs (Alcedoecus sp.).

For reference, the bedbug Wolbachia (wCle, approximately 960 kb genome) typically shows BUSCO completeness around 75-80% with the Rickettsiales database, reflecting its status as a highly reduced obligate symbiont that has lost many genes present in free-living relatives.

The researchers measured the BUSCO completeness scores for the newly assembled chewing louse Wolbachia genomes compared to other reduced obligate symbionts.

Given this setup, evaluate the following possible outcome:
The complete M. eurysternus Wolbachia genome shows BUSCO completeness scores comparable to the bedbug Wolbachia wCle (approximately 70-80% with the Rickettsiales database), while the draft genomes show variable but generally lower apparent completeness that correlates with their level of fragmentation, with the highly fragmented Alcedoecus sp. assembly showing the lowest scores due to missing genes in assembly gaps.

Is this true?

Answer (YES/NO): NO